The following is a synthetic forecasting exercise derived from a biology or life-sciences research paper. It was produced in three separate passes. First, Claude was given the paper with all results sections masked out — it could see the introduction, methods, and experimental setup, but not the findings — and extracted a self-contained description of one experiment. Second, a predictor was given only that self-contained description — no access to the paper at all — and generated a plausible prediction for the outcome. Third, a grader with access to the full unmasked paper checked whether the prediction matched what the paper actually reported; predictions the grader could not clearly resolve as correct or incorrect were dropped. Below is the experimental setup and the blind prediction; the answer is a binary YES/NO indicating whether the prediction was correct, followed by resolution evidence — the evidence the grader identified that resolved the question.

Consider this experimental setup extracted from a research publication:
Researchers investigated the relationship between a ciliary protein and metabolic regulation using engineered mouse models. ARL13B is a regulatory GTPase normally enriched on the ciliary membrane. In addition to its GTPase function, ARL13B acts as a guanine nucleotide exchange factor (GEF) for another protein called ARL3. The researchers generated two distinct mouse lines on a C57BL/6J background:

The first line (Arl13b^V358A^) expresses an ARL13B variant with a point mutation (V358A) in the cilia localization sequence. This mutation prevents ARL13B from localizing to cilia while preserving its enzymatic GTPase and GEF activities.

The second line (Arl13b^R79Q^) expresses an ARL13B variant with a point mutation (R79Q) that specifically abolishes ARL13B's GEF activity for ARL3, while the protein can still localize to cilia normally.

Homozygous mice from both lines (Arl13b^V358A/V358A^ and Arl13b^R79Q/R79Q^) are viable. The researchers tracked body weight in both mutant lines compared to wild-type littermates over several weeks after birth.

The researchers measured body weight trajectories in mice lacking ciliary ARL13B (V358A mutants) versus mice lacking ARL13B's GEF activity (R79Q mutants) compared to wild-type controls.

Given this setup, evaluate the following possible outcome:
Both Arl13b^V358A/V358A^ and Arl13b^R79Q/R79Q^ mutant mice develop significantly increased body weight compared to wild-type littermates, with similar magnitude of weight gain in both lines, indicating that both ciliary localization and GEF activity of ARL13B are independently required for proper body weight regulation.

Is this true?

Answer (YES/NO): NO